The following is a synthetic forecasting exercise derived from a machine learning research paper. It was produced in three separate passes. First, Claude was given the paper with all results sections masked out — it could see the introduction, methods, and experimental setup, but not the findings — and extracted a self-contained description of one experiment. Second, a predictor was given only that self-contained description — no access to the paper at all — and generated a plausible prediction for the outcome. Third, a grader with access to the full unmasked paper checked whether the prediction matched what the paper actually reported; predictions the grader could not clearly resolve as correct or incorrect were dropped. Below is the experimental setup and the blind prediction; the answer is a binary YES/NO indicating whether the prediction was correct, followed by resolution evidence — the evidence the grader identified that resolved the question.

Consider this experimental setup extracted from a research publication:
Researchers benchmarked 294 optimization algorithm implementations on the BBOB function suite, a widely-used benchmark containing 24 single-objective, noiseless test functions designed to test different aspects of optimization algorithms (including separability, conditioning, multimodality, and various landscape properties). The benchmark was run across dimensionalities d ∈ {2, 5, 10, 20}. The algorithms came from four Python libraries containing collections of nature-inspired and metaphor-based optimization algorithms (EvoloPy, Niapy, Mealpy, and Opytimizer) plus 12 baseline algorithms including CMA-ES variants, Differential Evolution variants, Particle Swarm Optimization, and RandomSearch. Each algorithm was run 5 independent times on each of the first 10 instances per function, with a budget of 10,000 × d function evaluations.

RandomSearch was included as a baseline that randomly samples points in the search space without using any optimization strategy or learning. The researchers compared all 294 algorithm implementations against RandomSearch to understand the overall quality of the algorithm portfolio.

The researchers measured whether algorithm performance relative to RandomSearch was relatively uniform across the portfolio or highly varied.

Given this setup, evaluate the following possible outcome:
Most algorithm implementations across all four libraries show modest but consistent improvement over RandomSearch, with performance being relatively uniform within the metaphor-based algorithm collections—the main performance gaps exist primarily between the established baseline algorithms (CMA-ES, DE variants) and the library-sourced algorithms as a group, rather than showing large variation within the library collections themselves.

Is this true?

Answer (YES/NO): NO